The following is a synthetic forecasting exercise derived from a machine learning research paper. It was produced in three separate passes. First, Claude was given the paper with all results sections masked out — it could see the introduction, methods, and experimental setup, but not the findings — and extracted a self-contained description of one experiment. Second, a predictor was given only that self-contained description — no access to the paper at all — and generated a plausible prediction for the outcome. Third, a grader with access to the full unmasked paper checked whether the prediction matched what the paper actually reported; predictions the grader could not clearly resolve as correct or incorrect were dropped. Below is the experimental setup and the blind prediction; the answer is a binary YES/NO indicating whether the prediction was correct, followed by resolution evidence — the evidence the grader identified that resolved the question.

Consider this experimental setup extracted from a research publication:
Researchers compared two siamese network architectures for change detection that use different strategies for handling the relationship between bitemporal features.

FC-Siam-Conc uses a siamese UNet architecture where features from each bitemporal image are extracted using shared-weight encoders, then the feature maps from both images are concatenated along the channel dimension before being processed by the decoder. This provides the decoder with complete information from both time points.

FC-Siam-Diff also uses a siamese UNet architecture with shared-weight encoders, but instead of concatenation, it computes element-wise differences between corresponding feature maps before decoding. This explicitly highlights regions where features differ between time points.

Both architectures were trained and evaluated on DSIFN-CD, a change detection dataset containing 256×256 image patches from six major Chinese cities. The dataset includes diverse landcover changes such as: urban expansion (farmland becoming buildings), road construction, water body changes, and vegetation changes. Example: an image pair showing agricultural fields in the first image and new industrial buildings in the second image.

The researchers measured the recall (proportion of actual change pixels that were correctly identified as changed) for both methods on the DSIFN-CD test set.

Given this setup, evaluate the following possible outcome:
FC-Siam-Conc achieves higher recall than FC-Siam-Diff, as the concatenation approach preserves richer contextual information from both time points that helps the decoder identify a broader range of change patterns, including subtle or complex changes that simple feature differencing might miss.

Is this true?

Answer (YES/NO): NO